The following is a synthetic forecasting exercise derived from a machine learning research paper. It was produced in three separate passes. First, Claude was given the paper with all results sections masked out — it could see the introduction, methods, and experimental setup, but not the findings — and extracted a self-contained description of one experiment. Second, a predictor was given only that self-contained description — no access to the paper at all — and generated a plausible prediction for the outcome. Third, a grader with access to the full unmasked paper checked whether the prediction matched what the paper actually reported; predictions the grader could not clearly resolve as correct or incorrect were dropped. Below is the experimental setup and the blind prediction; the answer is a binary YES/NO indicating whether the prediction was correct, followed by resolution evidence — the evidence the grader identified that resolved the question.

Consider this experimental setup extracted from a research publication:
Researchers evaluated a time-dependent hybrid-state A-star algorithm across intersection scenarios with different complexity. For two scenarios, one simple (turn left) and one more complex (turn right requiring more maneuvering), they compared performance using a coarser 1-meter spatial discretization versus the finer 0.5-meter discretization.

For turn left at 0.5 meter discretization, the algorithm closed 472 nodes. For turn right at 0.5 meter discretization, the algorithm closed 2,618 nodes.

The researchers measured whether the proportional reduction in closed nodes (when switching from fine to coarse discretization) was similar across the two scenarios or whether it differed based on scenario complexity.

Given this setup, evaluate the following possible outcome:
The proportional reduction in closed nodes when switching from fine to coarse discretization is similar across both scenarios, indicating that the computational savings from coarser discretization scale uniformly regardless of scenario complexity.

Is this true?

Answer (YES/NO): NO